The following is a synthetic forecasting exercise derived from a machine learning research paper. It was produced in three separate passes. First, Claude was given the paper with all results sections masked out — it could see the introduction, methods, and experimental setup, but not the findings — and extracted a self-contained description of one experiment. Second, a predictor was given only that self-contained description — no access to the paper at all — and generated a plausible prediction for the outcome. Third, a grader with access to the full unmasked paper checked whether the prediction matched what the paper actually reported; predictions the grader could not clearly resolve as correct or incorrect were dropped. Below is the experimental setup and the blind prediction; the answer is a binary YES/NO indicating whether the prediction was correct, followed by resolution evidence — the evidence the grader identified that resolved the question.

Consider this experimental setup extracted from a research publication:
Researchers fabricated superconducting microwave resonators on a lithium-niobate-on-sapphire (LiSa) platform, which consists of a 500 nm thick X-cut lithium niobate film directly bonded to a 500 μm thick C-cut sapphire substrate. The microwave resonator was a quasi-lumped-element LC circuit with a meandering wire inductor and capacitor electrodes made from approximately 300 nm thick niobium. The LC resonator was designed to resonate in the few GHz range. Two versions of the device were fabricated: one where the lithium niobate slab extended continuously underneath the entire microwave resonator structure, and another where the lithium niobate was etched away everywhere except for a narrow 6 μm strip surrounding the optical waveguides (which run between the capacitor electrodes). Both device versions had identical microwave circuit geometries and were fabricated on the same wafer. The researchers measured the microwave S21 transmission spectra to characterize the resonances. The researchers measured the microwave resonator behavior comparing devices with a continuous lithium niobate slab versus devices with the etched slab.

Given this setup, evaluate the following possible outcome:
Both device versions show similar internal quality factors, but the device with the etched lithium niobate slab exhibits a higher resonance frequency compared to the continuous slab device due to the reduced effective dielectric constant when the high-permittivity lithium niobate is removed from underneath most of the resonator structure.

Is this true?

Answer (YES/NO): NO